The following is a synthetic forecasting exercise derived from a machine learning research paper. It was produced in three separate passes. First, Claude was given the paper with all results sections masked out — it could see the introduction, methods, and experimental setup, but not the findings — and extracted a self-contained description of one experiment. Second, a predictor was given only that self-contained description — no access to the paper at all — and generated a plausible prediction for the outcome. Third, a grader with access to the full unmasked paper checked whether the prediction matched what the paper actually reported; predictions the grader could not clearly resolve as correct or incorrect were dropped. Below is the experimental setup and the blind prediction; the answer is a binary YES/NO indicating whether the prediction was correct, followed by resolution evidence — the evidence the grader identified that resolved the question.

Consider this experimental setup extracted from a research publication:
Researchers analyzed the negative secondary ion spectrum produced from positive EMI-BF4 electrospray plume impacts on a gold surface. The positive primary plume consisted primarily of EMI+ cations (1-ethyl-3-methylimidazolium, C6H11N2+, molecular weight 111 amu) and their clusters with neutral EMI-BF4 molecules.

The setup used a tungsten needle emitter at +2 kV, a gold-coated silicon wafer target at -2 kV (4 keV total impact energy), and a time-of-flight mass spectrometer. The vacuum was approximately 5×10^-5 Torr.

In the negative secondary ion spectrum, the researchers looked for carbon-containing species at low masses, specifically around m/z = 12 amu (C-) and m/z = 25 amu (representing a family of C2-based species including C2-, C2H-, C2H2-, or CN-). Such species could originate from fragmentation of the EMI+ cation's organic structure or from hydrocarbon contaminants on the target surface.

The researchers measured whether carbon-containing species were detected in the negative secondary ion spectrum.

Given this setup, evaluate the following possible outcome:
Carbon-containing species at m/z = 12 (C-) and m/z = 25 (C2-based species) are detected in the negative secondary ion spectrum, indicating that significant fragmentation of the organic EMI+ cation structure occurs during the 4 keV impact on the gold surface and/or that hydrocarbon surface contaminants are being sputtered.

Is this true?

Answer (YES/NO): YES